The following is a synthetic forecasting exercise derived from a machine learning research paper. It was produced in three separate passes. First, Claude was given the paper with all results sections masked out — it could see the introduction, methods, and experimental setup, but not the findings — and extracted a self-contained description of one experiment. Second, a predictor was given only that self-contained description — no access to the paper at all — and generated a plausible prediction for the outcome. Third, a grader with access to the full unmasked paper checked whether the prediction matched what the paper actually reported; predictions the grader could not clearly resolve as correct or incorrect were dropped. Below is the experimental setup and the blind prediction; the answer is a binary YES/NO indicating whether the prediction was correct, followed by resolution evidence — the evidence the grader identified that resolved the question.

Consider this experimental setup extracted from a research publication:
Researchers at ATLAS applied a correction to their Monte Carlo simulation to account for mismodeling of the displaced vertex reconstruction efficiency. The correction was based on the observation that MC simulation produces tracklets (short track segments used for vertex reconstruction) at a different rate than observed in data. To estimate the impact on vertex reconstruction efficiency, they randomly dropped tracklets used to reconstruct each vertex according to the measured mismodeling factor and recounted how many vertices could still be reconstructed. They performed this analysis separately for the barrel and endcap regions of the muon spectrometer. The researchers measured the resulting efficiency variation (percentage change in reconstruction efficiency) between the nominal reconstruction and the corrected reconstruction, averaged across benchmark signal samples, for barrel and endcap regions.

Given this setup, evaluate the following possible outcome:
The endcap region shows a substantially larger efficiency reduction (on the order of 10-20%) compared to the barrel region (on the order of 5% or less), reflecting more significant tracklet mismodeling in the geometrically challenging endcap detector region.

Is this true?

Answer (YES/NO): NO